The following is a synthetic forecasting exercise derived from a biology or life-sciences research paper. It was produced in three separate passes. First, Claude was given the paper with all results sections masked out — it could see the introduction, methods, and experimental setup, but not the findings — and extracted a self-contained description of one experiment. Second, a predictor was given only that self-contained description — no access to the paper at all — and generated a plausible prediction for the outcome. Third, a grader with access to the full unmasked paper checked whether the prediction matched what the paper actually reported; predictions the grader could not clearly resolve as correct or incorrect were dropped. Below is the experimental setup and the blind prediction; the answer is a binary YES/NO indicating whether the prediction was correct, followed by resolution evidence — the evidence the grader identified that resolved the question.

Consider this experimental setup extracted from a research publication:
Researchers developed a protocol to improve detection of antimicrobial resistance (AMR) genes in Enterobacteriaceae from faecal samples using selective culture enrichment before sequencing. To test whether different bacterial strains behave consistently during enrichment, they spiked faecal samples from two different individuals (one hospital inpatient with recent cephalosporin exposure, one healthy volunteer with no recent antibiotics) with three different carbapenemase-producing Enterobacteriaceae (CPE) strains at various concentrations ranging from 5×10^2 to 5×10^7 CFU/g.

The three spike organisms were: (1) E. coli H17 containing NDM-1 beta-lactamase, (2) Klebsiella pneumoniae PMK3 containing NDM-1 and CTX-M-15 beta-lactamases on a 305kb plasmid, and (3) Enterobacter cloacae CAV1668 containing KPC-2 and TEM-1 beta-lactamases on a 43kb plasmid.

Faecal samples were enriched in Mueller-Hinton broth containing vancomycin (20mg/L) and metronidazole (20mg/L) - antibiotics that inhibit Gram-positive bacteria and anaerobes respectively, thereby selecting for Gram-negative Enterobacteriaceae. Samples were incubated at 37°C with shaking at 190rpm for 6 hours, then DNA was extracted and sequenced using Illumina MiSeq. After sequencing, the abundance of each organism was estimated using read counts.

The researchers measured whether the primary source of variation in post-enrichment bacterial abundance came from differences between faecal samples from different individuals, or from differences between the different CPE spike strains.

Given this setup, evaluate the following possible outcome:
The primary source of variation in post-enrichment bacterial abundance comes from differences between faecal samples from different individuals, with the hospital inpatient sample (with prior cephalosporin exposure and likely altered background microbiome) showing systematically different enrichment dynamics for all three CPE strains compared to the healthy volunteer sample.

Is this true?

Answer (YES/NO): NO